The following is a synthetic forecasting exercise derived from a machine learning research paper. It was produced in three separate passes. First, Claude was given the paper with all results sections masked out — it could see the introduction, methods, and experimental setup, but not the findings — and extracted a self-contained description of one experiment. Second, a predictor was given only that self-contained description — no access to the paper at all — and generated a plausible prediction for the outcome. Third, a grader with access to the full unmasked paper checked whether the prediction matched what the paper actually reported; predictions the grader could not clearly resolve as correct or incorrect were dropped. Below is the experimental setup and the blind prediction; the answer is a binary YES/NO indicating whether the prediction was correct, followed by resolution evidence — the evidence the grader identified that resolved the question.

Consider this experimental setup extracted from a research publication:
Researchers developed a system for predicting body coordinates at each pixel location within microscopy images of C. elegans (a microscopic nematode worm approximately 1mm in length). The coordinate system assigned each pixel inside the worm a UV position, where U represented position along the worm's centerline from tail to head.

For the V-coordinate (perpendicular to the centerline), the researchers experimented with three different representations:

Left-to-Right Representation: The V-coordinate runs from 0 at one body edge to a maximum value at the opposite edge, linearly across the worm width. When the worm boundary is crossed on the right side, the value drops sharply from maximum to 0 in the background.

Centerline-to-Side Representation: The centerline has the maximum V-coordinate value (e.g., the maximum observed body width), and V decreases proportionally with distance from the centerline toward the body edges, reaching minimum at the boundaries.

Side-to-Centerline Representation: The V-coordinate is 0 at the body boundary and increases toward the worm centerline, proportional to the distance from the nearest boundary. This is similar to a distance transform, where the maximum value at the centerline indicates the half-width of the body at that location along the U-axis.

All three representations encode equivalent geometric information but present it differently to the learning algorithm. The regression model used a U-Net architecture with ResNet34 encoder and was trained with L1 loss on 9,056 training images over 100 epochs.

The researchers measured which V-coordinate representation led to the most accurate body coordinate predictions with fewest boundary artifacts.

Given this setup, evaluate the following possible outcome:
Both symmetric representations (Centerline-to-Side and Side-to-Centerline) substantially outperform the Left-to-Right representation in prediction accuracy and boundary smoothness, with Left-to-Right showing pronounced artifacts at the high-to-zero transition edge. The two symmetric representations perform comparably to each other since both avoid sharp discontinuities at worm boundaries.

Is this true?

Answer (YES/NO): NO